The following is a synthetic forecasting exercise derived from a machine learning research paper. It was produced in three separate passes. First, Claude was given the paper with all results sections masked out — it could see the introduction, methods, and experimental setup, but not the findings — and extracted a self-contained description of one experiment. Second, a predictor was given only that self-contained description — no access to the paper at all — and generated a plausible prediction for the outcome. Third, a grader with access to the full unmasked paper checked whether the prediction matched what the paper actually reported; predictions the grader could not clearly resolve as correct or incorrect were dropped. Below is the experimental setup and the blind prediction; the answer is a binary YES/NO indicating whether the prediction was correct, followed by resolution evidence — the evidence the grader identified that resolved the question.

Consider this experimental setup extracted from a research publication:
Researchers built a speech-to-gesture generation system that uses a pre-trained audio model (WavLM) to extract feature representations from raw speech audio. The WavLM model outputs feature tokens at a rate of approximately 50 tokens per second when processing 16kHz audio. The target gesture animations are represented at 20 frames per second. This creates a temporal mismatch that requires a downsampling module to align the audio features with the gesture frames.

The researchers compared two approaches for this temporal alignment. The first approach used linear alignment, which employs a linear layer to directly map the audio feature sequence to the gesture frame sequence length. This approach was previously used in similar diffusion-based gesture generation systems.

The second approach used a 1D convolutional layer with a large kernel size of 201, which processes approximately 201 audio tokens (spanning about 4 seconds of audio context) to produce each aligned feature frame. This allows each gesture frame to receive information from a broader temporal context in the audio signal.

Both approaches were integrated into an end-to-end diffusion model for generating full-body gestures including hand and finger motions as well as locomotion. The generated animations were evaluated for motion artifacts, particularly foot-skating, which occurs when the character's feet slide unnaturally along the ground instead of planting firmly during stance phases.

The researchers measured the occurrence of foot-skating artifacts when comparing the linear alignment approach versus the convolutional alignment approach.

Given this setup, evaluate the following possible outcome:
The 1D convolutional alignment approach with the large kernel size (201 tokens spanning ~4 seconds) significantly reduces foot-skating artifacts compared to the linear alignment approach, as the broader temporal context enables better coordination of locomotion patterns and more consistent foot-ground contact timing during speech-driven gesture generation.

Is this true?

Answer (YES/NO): YES